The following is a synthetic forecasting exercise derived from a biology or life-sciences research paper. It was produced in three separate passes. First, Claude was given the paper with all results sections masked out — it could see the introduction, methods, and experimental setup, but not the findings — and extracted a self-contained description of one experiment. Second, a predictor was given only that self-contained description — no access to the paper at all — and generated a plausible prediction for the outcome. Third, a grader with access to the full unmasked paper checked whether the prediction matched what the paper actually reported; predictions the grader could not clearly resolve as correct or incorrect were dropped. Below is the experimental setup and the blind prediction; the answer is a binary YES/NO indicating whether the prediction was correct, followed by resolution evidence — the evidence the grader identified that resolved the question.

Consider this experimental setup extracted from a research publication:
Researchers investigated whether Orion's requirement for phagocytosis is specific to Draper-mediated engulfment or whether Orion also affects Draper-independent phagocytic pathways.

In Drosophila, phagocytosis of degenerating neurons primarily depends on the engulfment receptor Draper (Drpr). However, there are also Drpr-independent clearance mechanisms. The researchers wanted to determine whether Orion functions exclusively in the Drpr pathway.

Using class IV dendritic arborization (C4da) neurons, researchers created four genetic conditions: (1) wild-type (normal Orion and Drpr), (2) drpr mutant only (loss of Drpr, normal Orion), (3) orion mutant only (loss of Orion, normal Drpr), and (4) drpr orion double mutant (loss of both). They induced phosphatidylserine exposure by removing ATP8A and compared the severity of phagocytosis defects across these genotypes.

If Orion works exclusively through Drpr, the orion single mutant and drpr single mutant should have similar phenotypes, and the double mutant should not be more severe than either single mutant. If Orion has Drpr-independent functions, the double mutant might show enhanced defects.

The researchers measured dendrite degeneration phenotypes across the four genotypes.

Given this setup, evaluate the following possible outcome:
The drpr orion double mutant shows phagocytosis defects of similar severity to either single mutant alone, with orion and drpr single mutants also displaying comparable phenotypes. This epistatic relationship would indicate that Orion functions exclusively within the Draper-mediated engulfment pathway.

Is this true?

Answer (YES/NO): YES